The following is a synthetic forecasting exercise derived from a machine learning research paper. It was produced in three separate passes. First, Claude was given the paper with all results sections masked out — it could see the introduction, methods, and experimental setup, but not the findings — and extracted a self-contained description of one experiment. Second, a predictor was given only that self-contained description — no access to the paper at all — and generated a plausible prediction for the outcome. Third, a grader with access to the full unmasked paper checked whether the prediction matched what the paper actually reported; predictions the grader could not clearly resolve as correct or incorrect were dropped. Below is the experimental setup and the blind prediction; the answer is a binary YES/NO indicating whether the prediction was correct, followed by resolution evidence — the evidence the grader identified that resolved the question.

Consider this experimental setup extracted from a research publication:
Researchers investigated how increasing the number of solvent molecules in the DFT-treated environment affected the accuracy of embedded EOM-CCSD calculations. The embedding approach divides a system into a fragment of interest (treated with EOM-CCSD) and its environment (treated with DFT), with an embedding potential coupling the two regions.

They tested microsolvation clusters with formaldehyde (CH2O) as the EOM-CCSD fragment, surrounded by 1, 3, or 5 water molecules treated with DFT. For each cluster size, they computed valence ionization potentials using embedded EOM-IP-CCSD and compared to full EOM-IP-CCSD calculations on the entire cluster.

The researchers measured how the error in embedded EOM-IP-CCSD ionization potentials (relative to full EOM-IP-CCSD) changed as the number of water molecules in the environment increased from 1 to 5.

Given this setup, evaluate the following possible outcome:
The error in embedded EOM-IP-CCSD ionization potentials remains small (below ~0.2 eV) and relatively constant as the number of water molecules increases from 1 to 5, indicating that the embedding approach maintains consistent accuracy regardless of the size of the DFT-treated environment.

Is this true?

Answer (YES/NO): NO